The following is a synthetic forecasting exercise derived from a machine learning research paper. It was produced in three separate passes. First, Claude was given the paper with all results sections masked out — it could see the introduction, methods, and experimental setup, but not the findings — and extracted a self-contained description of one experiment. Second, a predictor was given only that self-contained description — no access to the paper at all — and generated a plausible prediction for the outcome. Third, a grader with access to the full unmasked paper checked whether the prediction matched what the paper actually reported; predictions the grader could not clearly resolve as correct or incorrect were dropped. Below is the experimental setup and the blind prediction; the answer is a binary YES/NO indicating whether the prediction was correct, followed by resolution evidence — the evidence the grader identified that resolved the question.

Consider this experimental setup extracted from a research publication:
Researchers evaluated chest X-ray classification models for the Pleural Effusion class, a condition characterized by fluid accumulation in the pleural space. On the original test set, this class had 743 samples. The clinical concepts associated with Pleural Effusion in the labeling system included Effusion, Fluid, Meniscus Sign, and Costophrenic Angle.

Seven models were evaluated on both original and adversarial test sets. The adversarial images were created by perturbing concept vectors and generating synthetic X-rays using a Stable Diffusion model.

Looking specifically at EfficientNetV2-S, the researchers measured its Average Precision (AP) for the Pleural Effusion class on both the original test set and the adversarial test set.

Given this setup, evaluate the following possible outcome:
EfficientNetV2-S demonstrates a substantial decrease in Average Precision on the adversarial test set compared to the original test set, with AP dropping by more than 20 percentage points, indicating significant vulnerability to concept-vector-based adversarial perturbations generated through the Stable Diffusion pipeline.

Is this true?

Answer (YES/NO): YES